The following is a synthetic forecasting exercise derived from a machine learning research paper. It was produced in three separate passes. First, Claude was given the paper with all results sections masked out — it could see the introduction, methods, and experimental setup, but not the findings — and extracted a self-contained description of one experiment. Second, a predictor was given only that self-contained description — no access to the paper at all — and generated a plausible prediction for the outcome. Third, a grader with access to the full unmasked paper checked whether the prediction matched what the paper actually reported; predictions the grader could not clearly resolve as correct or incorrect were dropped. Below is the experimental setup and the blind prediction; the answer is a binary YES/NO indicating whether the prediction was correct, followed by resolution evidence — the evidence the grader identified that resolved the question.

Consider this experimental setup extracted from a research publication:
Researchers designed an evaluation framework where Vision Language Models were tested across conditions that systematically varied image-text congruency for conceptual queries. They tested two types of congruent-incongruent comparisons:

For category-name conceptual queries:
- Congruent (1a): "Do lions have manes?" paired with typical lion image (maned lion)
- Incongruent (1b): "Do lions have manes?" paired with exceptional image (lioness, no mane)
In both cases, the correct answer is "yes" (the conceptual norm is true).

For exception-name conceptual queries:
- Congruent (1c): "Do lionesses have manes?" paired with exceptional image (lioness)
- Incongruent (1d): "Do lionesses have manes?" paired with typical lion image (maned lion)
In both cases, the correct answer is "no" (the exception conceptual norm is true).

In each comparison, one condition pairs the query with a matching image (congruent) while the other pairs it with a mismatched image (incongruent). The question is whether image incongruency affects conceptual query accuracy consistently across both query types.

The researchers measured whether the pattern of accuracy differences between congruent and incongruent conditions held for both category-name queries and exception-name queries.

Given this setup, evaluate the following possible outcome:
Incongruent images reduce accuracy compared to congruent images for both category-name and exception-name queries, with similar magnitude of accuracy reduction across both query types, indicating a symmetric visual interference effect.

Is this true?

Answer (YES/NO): NO